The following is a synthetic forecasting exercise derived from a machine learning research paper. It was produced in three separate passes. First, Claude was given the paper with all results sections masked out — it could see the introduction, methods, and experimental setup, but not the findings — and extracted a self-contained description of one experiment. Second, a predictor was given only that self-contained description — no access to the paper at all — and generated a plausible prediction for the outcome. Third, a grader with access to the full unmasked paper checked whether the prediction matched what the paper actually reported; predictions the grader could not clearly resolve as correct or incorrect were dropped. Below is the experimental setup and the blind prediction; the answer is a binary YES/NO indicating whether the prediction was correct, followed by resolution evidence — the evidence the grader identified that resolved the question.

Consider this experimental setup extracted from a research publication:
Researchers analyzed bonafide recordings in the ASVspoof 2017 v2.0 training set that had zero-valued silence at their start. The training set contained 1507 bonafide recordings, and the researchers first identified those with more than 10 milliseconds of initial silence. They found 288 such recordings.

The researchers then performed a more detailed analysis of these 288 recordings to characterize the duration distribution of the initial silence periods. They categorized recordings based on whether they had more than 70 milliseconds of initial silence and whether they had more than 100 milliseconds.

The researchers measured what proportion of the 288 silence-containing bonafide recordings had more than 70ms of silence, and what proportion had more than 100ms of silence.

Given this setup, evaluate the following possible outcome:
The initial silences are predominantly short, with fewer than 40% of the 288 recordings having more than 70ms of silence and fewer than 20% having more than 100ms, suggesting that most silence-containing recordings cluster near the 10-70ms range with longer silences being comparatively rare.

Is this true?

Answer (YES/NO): YES